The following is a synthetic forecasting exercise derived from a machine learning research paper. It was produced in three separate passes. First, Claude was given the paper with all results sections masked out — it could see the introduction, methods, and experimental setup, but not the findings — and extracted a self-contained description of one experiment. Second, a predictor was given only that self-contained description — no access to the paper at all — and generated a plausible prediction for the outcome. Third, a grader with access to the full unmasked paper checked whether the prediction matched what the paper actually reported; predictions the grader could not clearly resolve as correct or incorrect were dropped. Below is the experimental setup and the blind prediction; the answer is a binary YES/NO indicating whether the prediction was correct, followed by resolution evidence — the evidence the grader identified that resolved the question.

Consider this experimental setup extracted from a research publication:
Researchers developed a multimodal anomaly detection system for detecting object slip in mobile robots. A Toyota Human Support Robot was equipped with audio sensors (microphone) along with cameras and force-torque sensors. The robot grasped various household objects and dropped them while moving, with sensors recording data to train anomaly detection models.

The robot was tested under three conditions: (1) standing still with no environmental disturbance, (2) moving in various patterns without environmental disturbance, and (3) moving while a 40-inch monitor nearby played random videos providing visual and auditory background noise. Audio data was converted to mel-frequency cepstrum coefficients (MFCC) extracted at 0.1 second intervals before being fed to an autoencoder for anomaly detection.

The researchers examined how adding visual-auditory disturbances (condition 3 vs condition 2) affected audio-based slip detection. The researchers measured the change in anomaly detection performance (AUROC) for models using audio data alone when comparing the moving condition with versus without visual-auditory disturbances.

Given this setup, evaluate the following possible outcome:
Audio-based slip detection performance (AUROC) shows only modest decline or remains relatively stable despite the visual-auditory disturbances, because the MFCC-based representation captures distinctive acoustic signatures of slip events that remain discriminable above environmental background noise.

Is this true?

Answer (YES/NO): NO